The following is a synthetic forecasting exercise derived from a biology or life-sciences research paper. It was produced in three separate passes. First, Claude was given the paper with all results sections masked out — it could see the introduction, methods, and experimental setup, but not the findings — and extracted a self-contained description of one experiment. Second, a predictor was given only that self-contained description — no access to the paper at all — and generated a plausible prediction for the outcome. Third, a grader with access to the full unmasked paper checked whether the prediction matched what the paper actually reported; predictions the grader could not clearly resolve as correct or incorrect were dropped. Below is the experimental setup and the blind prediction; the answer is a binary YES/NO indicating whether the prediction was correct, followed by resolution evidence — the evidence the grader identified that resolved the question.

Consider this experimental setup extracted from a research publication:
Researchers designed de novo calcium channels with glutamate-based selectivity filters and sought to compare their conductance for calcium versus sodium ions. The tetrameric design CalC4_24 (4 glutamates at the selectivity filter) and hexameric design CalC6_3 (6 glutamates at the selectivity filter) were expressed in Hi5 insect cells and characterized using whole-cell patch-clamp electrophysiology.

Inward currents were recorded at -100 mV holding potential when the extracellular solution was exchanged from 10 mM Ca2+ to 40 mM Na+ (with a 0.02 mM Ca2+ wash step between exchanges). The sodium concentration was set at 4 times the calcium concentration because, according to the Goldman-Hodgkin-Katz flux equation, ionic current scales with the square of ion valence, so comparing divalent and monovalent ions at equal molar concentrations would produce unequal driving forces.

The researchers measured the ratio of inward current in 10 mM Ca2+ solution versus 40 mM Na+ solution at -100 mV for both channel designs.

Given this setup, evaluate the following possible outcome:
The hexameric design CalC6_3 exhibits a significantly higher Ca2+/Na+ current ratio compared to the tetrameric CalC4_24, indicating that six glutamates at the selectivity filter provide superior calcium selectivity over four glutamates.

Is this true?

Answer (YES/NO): NO